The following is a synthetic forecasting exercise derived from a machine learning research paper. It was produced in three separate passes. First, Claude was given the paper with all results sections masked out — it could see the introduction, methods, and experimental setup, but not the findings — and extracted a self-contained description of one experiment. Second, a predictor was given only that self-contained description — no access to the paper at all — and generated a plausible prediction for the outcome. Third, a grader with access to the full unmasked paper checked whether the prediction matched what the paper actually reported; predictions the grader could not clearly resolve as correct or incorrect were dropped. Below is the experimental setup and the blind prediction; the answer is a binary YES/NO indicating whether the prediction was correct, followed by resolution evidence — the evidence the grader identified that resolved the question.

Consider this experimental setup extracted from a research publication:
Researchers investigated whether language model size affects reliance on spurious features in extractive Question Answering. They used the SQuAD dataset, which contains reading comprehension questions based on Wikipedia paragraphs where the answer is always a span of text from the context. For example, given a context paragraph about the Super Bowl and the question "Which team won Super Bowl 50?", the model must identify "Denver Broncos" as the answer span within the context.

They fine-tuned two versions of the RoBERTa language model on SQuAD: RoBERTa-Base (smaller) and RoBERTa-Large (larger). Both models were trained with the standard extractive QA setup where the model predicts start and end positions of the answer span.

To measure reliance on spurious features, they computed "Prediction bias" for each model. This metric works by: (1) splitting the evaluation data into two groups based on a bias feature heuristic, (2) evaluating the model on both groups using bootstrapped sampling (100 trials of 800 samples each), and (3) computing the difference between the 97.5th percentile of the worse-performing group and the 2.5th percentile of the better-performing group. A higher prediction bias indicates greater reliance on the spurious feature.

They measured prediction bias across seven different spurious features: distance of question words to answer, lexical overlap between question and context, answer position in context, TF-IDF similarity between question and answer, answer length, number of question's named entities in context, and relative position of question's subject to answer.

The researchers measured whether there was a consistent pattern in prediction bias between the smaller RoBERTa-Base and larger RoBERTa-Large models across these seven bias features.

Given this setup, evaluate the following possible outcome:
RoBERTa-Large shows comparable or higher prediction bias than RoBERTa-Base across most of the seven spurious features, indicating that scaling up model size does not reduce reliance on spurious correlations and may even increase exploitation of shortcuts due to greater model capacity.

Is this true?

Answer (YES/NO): NO